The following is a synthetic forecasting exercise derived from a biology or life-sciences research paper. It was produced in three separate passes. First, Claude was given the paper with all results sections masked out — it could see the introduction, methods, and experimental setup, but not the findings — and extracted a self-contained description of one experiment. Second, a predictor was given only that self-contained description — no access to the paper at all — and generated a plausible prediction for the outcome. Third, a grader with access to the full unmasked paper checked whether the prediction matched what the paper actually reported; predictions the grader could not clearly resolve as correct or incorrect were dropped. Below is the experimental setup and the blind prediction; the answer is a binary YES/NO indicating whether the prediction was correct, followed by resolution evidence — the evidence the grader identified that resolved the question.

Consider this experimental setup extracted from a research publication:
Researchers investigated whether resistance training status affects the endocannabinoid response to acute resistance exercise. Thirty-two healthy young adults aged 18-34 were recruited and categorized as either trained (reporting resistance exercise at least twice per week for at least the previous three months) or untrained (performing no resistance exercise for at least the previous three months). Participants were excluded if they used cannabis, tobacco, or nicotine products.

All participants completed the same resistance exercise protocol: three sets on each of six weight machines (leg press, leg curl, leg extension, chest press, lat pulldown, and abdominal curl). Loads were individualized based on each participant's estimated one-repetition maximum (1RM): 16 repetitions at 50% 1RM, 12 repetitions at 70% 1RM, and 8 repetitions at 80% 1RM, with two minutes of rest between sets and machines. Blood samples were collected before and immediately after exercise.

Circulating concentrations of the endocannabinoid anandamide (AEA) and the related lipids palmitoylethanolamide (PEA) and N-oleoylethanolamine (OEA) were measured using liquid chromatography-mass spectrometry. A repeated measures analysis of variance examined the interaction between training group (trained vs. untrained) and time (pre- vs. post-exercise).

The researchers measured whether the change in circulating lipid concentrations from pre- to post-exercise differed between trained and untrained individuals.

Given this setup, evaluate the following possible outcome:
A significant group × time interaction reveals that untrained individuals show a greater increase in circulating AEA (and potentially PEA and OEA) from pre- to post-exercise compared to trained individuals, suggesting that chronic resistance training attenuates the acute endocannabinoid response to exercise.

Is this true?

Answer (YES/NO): NO